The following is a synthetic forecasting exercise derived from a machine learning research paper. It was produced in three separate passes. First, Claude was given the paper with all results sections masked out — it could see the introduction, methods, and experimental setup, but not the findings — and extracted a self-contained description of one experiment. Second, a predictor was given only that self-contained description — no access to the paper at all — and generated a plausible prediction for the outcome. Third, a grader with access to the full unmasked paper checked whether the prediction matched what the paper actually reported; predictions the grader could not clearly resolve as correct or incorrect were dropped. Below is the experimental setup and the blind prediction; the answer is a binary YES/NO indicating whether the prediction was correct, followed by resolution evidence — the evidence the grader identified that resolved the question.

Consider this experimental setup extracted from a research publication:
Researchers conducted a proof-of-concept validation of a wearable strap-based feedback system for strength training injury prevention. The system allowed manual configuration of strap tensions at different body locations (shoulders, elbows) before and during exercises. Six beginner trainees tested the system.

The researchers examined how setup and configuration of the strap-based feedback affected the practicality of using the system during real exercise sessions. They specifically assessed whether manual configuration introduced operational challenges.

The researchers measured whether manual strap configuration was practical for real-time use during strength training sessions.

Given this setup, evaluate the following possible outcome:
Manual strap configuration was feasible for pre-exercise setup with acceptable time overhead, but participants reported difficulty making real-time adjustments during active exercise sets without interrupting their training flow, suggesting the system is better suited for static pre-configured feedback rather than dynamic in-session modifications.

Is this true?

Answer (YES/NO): NO